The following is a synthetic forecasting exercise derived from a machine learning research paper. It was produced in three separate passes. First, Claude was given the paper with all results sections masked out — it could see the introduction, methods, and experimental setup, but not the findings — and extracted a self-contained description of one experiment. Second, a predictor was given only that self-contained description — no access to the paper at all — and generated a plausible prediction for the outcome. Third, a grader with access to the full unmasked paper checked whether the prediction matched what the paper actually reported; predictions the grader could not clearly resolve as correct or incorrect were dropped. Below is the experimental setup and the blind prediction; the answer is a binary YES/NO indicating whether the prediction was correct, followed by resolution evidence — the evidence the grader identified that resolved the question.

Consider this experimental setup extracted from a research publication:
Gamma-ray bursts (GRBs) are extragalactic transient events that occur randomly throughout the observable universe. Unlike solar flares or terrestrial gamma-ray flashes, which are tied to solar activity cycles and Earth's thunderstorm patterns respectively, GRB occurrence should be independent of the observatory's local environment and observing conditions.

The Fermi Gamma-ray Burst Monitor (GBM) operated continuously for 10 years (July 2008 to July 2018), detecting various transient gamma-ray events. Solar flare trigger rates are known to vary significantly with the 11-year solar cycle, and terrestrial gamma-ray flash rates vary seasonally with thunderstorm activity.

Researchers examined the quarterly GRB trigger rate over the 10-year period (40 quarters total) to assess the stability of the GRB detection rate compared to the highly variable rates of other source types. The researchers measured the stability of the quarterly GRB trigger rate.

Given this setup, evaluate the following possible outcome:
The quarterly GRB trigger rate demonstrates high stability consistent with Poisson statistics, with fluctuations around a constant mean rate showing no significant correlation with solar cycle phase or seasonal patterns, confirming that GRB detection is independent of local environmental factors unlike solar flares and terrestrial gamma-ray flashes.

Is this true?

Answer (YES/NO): YES